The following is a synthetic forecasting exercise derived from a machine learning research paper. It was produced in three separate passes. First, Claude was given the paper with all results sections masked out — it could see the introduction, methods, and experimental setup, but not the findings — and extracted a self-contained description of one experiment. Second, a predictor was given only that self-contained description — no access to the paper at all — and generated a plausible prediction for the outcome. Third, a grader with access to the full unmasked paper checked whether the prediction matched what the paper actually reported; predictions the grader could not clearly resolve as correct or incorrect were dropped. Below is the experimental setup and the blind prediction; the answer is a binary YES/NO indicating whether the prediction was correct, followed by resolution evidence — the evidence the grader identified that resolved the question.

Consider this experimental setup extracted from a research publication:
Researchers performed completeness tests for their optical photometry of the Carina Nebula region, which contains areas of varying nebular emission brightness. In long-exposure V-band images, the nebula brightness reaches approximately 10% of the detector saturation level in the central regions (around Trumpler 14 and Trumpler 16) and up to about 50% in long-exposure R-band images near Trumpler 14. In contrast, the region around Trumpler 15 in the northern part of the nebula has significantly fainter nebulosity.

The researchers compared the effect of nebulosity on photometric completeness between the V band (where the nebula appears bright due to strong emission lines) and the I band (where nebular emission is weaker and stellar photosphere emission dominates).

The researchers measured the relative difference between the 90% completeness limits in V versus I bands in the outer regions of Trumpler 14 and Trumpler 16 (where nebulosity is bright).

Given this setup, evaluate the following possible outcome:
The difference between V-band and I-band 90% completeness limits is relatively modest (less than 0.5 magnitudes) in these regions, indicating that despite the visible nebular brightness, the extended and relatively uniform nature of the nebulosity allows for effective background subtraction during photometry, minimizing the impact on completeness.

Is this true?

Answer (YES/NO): YES